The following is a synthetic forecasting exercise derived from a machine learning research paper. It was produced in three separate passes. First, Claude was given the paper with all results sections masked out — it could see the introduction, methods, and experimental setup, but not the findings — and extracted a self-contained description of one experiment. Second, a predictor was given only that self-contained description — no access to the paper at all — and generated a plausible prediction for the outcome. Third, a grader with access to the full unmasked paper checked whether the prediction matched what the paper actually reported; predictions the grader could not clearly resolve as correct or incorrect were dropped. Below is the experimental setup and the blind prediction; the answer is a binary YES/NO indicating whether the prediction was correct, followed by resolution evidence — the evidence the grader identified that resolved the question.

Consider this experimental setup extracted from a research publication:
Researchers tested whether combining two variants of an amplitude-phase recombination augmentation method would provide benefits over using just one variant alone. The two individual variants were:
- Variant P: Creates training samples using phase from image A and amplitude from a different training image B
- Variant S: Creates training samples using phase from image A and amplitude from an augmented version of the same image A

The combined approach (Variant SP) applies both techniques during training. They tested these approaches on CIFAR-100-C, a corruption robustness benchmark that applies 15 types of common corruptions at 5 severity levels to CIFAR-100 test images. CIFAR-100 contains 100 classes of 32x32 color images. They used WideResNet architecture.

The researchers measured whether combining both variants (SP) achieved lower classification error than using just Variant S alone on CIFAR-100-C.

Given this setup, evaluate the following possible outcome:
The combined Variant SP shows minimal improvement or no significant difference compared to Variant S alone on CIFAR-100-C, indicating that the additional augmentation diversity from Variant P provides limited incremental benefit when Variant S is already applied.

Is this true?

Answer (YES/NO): NO